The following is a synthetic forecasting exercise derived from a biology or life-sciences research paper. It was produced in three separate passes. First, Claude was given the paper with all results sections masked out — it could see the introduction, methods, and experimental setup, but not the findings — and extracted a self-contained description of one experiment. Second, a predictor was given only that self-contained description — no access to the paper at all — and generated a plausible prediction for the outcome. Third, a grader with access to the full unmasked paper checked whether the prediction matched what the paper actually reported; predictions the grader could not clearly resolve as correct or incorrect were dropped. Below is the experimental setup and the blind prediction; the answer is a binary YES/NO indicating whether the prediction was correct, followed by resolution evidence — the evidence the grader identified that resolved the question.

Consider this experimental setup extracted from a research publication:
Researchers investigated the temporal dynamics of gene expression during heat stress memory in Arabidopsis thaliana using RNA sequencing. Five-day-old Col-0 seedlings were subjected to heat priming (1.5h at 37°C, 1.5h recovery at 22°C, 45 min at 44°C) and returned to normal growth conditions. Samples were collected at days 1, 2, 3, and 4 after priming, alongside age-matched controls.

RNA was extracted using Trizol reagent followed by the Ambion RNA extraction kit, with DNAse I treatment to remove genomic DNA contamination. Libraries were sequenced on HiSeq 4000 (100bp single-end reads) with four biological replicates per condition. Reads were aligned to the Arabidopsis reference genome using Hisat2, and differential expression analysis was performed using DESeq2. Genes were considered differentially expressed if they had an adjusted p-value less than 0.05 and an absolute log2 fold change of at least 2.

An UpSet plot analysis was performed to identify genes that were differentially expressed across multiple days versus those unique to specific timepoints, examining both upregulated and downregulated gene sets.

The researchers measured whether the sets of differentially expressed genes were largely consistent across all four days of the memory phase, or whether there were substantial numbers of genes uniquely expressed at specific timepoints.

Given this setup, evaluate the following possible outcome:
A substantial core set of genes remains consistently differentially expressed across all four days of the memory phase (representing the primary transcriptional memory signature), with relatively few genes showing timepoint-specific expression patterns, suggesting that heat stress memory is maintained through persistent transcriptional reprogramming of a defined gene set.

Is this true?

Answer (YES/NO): NO